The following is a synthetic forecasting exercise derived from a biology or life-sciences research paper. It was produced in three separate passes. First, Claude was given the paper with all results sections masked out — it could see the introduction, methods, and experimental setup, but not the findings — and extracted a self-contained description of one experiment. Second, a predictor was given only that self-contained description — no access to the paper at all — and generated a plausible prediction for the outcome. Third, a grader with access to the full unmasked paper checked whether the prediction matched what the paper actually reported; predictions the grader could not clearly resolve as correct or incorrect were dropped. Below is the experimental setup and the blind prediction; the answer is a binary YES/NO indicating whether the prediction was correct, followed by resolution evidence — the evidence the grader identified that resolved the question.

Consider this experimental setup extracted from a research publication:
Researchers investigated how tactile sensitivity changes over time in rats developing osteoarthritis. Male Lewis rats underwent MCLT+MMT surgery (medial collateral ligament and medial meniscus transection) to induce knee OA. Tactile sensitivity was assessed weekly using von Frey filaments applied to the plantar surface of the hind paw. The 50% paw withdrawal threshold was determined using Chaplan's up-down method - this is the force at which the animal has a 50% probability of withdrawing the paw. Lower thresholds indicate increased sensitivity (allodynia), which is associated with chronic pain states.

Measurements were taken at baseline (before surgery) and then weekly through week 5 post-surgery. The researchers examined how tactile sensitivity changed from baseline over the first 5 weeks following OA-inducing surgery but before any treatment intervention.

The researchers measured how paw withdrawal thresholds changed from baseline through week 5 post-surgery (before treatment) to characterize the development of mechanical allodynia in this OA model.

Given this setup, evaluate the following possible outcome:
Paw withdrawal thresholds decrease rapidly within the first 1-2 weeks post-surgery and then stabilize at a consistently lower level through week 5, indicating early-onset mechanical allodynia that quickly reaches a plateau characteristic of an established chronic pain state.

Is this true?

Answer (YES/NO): NO